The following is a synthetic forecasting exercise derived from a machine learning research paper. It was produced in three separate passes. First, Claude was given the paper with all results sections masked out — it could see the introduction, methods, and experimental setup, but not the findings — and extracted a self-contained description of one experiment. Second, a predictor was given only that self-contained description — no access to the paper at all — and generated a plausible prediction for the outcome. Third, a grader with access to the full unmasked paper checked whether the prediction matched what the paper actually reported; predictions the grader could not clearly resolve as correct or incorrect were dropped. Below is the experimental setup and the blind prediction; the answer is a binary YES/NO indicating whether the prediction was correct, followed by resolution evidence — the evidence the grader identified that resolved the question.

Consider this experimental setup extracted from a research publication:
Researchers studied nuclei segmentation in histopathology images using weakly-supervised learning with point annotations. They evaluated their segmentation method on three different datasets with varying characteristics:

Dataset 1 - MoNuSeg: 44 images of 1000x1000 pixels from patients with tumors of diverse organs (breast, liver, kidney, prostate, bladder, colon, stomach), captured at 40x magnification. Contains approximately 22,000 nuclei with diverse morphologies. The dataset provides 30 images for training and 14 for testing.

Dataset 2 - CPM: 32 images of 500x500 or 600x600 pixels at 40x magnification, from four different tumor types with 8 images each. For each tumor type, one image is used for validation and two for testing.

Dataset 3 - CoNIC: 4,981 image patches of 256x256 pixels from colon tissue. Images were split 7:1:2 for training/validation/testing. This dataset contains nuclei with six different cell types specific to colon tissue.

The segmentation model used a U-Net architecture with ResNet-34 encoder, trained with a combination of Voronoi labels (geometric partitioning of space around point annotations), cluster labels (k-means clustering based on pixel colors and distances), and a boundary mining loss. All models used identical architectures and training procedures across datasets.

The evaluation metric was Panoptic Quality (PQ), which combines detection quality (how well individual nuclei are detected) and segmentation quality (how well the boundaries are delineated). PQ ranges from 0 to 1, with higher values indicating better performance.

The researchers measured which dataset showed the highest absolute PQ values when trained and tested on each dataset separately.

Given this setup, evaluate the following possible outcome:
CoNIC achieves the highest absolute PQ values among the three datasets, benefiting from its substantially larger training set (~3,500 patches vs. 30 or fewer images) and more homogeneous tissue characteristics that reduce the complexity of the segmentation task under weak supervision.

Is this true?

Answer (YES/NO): NO